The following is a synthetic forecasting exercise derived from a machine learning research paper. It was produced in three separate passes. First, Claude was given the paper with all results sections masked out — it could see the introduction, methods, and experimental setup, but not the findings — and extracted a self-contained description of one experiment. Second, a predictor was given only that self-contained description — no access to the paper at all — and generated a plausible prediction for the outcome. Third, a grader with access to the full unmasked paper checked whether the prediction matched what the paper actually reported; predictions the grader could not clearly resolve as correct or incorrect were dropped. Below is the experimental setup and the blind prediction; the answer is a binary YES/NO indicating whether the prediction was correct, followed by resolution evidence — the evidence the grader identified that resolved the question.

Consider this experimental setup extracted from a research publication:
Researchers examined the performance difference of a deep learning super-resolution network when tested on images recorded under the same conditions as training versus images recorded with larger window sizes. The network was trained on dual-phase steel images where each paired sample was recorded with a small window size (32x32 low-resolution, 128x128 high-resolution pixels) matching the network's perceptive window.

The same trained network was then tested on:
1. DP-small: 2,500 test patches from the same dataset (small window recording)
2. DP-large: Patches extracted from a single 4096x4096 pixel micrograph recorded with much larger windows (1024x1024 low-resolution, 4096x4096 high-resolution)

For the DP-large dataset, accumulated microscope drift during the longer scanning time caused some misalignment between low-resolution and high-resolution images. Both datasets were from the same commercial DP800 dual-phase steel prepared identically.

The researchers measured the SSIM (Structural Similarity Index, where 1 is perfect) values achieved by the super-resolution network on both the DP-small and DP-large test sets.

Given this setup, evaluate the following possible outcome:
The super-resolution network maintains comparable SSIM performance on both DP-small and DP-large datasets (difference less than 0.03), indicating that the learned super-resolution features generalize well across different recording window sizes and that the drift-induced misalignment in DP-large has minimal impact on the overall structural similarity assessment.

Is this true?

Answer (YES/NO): NO